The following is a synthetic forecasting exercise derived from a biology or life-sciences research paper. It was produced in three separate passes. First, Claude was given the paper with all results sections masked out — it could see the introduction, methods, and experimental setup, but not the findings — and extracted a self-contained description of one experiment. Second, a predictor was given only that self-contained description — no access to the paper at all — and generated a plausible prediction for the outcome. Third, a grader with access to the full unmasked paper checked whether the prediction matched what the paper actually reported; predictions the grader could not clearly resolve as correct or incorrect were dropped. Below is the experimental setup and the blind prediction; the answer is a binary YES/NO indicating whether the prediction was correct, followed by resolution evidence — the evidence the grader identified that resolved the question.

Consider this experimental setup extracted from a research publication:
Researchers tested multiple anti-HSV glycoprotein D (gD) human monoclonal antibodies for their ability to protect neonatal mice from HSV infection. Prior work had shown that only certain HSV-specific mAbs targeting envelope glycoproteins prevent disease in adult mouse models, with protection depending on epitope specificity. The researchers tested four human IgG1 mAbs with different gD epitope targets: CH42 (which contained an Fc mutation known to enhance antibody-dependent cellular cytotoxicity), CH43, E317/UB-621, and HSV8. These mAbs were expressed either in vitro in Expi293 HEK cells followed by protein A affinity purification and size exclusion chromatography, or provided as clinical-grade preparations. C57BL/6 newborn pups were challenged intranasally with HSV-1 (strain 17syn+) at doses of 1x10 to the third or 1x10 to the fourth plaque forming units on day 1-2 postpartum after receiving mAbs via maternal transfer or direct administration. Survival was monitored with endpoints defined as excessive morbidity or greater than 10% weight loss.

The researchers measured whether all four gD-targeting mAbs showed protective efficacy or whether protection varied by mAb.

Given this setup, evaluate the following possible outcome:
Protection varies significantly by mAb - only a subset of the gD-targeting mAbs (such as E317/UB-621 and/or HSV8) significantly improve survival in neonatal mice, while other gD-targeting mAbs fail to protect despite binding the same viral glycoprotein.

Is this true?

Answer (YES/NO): NO